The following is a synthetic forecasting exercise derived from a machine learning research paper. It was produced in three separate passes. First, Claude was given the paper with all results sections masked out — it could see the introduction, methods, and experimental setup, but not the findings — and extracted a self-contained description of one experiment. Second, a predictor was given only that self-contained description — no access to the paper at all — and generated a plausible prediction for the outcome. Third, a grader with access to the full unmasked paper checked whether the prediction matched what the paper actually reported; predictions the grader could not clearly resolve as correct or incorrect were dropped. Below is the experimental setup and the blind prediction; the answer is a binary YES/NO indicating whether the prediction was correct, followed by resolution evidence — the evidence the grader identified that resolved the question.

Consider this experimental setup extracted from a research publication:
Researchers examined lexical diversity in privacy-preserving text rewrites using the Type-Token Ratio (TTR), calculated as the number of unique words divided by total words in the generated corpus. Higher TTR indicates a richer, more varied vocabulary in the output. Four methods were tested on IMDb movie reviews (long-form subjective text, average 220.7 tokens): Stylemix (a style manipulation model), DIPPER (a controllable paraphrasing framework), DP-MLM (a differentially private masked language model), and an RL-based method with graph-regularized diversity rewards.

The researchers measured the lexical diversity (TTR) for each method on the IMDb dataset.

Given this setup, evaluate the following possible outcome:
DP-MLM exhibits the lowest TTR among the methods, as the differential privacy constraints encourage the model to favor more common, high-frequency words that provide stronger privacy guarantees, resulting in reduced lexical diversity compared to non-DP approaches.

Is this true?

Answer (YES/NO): NO